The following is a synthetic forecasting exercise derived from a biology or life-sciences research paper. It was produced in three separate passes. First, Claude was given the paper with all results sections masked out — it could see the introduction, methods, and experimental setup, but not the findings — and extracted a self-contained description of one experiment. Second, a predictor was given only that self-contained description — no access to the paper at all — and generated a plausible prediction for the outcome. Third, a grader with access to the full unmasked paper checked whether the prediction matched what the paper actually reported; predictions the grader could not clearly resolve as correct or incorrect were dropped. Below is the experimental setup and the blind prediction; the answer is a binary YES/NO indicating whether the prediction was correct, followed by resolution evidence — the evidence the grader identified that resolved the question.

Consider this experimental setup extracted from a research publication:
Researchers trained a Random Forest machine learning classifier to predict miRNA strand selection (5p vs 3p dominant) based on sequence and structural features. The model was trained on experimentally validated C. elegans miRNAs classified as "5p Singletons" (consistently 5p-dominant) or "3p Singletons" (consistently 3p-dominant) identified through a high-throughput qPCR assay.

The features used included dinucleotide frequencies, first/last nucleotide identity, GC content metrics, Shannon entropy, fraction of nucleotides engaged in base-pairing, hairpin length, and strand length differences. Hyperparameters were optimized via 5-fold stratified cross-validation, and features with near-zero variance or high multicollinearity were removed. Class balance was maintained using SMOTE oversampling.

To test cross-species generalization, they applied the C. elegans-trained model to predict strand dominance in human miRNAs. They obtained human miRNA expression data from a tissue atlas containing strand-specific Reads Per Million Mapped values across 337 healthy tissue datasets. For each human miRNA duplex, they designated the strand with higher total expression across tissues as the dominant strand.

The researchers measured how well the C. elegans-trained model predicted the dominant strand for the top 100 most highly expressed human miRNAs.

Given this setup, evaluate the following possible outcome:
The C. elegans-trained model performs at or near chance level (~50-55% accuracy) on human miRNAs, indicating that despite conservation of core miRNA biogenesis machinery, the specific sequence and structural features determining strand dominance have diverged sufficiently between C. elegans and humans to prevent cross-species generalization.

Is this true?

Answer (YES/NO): NO